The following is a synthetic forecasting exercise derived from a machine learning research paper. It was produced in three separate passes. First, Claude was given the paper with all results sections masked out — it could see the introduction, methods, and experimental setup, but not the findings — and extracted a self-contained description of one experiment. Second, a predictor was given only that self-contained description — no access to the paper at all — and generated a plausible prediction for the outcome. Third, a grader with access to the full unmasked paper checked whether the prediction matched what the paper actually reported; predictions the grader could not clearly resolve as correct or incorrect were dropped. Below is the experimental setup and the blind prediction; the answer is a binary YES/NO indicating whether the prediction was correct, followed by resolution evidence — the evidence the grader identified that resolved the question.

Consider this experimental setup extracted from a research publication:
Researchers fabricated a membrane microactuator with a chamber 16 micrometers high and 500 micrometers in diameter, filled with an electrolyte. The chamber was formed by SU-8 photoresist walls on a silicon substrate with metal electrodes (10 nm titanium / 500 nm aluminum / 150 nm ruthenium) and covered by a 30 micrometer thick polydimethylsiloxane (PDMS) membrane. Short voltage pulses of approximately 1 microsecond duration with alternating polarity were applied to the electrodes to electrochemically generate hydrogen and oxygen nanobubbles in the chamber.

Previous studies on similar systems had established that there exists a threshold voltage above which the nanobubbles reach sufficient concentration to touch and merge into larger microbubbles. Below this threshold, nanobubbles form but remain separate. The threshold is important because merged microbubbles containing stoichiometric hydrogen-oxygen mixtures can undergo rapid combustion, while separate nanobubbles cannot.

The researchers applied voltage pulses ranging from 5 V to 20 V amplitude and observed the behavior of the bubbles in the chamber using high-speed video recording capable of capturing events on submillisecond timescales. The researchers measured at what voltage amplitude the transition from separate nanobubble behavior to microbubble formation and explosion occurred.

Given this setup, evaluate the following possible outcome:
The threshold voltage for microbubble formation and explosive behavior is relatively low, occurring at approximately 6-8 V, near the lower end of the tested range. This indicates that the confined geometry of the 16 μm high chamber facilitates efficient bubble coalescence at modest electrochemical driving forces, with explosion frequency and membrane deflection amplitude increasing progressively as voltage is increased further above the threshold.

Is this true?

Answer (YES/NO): NO